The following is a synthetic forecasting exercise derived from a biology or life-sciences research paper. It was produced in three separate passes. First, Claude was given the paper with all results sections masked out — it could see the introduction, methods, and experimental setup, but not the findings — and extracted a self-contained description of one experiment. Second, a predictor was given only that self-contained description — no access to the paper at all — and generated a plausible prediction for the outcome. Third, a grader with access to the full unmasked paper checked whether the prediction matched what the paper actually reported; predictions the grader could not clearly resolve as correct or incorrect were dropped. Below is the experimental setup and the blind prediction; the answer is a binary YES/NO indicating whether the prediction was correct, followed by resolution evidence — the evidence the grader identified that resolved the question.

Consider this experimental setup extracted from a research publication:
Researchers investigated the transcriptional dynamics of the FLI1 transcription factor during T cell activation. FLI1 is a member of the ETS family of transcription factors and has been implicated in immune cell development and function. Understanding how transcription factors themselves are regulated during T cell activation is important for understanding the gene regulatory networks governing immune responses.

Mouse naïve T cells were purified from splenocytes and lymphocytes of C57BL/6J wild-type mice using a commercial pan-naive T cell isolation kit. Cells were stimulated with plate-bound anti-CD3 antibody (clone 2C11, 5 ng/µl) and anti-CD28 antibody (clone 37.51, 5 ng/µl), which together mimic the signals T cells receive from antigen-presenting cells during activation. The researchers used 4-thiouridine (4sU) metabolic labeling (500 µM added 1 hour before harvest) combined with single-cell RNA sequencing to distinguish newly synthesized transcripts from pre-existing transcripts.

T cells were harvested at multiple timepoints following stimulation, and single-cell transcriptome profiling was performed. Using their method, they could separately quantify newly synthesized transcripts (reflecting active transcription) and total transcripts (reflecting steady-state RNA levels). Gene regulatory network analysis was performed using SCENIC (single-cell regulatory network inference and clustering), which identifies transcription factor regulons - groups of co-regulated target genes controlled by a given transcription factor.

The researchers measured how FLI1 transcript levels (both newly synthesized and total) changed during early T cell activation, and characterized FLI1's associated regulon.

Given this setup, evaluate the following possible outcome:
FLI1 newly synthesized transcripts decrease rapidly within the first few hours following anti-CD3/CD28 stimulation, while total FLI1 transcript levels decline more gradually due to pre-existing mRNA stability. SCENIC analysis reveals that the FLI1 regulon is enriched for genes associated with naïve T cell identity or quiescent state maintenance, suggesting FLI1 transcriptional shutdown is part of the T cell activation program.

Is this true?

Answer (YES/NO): NO